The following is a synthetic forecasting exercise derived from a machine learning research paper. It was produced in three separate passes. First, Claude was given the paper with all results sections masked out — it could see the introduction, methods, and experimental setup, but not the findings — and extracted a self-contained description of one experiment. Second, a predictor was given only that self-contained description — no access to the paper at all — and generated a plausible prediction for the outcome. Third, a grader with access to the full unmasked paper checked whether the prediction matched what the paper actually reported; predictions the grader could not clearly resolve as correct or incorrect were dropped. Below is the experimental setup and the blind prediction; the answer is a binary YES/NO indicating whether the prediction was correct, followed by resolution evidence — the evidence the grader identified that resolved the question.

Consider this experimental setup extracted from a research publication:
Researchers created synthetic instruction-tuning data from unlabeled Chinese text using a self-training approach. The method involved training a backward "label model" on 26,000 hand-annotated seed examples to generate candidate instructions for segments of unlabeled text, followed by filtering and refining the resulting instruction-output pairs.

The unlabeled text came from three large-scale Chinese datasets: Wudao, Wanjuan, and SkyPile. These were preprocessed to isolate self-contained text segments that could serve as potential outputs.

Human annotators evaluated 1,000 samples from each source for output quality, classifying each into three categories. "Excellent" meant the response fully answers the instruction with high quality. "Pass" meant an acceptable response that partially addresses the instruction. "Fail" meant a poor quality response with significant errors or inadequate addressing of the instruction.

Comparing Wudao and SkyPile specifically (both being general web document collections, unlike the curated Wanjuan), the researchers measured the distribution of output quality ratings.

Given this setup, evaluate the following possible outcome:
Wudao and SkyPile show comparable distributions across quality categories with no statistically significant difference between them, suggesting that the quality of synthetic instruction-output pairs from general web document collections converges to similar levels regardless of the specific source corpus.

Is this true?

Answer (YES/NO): NO